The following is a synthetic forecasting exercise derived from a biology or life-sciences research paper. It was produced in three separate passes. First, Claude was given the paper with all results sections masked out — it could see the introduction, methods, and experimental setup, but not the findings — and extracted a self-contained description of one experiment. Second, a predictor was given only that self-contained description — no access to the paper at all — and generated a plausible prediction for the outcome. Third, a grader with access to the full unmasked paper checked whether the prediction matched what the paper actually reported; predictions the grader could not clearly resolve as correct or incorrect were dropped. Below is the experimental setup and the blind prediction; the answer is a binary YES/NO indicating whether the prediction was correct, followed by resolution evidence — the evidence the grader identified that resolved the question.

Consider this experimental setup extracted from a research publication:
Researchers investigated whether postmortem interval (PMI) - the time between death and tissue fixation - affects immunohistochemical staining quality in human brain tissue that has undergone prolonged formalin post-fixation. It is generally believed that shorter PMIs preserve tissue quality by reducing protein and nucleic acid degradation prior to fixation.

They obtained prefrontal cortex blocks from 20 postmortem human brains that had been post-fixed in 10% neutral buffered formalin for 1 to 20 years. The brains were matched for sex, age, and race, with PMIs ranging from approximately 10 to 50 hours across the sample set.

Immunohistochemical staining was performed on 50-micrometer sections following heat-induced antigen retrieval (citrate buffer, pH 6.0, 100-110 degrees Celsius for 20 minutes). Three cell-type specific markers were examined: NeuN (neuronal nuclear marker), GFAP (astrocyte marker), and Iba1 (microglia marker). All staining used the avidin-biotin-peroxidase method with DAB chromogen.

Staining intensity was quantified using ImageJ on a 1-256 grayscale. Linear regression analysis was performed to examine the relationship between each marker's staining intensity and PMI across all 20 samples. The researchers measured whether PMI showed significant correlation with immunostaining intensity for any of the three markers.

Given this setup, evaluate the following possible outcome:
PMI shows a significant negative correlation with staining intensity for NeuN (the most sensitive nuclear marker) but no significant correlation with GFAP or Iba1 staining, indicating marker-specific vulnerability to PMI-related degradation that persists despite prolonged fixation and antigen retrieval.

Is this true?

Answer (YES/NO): NO